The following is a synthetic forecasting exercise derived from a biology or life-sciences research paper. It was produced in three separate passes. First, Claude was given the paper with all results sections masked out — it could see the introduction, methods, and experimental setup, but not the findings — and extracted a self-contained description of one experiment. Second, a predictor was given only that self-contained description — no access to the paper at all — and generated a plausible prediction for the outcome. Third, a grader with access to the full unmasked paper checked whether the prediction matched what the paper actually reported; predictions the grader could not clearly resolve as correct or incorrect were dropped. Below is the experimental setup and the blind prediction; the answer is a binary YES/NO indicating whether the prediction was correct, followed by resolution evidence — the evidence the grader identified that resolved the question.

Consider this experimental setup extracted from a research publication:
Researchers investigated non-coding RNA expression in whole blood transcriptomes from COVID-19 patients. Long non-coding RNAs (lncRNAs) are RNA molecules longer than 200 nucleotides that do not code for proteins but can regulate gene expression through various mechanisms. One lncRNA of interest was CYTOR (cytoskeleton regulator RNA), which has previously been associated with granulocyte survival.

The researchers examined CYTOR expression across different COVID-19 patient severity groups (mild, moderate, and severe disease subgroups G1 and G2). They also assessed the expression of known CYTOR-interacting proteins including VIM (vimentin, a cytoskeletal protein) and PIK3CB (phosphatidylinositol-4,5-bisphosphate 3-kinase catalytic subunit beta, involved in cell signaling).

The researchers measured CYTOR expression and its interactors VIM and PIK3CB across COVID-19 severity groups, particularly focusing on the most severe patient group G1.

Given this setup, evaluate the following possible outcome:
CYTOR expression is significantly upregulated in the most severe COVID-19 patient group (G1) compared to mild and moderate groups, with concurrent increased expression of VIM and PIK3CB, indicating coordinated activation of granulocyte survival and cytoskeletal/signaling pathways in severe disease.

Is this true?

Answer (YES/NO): YES